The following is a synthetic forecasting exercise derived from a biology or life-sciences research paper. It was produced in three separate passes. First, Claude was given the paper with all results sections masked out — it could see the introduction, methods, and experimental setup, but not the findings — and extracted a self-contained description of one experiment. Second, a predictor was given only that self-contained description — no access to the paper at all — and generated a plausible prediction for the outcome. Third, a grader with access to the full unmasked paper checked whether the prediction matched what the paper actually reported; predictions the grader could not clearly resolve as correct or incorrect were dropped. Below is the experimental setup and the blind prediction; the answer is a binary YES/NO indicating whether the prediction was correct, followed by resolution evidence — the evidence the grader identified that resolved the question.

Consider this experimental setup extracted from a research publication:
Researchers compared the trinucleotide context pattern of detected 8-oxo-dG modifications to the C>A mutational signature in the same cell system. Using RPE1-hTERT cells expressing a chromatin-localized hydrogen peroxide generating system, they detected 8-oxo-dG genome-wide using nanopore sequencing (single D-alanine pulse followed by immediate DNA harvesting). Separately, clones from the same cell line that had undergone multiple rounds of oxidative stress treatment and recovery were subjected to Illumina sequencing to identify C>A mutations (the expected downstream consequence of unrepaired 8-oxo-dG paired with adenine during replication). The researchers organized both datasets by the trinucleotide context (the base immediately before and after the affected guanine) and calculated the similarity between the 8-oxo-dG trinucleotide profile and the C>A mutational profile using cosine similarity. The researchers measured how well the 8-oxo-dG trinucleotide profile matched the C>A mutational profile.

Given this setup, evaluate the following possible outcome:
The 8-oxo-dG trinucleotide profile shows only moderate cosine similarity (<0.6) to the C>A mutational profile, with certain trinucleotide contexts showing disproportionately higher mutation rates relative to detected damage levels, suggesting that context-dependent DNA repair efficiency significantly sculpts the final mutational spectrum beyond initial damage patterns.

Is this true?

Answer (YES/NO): NO